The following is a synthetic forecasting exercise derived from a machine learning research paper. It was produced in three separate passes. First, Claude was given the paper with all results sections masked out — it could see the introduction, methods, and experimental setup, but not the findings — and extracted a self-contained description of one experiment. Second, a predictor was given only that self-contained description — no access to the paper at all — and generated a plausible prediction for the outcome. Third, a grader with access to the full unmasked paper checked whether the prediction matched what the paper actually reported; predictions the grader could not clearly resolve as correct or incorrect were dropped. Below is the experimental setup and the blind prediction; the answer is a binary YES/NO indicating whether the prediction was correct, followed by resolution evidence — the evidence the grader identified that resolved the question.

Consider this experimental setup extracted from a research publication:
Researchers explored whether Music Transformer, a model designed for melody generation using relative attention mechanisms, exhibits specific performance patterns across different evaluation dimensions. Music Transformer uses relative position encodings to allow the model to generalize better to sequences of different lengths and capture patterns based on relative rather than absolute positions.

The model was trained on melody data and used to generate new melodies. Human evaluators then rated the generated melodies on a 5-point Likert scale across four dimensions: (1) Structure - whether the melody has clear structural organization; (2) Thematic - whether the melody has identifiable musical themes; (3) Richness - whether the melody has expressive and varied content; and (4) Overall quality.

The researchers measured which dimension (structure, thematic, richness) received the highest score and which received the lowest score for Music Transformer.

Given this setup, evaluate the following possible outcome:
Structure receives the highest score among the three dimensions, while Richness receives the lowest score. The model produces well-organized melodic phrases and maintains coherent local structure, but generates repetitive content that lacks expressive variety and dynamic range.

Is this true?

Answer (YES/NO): NO